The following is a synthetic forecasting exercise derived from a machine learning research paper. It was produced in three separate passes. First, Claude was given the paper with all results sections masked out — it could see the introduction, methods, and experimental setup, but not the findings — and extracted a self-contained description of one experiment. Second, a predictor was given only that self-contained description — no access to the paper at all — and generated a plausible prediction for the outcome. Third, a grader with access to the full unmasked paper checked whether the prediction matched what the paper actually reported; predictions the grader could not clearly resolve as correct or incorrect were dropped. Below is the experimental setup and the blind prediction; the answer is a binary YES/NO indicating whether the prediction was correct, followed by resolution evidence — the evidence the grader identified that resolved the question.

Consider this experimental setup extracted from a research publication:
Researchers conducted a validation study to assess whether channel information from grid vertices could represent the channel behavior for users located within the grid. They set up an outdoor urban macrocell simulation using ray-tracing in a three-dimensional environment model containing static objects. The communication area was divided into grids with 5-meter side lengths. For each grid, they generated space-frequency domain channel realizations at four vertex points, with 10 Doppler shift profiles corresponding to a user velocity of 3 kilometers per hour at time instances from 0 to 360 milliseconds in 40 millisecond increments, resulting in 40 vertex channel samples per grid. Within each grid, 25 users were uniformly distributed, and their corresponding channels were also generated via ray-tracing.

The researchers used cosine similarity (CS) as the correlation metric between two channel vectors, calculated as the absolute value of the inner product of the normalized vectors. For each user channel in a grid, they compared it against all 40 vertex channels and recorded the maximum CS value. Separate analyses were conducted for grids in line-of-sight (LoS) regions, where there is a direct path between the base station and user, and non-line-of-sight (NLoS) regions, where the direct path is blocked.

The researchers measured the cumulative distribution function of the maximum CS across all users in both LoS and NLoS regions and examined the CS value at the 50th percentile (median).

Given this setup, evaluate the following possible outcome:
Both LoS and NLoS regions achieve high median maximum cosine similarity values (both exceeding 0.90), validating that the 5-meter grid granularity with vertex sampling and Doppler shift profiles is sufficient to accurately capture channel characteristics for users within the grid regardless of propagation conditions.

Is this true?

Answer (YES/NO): NO